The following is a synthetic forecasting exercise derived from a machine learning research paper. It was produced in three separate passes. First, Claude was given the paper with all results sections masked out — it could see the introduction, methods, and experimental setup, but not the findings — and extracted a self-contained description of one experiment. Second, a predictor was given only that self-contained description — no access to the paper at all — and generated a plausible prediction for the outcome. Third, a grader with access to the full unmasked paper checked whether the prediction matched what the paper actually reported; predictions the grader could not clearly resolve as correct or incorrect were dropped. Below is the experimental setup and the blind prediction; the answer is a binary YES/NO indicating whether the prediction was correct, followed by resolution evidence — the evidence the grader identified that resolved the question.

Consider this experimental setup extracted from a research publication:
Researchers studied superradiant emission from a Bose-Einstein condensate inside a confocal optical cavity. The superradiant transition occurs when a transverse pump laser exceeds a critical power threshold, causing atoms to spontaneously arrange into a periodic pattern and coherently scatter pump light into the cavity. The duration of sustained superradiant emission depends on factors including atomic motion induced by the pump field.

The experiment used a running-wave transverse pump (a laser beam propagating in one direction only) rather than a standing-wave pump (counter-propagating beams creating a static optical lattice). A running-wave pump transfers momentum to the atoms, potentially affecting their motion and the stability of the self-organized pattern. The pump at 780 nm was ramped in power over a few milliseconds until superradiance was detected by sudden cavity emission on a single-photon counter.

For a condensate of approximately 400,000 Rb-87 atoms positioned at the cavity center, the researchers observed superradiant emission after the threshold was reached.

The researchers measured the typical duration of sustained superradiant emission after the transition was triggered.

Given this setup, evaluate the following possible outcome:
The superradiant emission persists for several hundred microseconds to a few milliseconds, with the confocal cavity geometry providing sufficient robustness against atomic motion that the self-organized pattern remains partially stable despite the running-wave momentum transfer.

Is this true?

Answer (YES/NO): YES